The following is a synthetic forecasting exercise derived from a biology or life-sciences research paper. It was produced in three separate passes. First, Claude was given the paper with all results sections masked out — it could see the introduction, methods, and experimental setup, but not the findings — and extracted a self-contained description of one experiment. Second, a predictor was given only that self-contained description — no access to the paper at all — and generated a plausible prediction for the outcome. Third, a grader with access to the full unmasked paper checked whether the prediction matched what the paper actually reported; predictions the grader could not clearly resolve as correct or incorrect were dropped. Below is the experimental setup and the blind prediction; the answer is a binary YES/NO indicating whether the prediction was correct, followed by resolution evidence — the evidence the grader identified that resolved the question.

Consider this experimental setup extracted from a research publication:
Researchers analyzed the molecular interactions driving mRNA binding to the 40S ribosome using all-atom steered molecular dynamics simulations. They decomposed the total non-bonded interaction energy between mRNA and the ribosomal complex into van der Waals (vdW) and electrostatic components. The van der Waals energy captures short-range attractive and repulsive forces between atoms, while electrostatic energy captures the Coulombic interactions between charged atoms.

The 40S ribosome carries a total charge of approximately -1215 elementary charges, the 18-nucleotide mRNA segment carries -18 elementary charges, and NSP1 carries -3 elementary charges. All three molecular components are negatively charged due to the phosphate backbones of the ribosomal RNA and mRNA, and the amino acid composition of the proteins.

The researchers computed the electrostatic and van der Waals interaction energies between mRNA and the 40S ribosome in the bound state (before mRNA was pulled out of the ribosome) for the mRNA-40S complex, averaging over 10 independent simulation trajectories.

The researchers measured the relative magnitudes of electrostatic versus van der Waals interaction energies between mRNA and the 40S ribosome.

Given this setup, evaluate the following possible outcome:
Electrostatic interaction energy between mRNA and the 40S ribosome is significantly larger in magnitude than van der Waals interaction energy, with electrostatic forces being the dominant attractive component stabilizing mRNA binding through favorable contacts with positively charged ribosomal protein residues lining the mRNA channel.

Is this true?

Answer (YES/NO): NO